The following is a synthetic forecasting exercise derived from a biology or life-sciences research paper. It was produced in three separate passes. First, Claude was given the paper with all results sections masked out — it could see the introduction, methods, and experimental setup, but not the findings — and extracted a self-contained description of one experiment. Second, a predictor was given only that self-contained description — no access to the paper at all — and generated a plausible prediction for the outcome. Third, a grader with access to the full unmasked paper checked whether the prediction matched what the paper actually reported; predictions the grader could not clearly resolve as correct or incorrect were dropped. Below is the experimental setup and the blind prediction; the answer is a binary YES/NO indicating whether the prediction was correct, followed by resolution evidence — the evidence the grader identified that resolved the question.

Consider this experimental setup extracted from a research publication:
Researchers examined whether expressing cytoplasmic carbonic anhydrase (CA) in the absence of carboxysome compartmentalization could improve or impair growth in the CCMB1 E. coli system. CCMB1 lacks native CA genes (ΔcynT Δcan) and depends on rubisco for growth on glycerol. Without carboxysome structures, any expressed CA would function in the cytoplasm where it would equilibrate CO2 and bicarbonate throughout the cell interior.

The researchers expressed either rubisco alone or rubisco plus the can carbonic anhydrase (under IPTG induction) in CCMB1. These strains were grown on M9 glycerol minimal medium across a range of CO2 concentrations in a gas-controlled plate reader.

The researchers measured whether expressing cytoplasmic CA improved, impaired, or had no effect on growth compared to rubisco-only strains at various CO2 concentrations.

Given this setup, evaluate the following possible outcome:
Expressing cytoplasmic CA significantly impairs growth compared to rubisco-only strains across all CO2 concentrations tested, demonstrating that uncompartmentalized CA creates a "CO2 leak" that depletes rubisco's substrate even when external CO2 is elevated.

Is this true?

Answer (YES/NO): NO